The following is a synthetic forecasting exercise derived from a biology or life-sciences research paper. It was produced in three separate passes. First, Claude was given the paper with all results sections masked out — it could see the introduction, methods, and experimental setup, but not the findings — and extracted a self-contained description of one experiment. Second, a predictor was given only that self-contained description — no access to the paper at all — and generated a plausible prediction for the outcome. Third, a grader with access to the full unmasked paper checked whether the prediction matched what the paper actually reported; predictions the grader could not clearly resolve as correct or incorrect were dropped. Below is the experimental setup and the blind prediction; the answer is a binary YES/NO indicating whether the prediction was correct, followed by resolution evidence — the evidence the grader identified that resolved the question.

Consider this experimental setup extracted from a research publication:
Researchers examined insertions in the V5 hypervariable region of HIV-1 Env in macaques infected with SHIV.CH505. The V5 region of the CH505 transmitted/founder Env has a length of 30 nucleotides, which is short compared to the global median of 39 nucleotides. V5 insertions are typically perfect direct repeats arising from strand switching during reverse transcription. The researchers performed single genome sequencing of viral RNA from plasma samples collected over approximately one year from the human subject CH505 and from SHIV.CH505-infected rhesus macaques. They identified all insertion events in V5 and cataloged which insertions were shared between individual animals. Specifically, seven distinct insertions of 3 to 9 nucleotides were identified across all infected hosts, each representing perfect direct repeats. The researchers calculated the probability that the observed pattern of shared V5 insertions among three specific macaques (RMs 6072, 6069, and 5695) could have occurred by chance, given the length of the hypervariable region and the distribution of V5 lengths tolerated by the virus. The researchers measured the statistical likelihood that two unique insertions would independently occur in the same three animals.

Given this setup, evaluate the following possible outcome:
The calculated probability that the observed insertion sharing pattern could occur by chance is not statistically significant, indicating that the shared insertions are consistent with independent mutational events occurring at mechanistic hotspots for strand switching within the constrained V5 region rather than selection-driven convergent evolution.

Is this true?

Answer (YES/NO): NO